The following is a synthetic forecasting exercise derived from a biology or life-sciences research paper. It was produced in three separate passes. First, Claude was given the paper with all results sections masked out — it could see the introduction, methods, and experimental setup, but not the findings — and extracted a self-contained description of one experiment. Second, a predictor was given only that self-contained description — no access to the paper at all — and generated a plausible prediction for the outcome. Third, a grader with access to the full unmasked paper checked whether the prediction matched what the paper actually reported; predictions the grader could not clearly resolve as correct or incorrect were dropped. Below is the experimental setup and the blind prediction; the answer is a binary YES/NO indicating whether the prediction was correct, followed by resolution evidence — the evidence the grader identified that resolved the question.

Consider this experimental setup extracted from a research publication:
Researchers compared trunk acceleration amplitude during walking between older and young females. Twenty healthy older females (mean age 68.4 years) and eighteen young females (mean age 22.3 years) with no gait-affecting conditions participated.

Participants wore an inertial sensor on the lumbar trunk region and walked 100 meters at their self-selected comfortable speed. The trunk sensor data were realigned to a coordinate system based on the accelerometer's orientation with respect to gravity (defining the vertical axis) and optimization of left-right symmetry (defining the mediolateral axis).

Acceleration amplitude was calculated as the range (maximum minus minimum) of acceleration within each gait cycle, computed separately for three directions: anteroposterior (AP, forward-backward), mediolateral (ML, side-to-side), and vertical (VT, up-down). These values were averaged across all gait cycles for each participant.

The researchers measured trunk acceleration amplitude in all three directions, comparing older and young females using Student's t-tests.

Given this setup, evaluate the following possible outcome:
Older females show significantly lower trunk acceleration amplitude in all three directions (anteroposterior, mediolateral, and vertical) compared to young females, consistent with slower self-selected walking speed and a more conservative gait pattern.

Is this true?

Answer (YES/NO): NO